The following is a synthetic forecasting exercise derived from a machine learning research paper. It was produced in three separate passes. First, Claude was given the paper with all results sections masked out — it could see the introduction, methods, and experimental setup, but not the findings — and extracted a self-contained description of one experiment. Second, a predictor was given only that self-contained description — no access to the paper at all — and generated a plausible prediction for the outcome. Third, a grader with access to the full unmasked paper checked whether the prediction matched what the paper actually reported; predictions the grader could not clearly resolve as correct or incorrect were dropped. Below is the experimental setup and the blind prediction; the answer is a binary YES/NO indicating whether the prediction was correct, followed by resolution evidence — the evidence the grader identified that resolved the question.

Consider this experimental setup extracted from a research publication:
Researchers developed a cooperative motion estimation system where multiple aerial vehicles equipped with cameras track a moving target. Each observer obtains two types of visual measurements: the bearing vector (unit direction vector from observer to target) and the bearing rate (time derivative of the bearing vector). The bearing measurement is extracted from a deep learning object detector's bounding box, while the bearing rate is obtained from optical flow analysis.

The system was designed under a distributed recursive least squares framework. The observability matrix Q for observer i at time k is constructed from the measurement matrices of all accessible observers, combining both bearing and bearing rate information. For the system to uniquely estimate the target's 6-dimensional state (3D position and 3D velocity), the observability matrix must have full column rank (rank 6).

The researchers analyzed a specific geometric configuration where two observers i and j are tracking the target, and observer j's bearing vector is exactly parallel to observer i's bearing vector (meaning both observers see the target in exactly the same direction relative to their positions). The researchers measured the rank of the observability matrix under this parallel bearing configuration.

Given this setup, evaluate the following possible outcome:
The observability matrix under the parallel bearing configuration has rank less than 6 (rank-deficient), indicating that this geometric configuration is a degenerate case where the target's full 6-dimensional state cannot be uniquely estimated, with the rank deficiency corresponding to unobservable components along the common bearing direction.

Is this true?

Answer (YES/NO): YES